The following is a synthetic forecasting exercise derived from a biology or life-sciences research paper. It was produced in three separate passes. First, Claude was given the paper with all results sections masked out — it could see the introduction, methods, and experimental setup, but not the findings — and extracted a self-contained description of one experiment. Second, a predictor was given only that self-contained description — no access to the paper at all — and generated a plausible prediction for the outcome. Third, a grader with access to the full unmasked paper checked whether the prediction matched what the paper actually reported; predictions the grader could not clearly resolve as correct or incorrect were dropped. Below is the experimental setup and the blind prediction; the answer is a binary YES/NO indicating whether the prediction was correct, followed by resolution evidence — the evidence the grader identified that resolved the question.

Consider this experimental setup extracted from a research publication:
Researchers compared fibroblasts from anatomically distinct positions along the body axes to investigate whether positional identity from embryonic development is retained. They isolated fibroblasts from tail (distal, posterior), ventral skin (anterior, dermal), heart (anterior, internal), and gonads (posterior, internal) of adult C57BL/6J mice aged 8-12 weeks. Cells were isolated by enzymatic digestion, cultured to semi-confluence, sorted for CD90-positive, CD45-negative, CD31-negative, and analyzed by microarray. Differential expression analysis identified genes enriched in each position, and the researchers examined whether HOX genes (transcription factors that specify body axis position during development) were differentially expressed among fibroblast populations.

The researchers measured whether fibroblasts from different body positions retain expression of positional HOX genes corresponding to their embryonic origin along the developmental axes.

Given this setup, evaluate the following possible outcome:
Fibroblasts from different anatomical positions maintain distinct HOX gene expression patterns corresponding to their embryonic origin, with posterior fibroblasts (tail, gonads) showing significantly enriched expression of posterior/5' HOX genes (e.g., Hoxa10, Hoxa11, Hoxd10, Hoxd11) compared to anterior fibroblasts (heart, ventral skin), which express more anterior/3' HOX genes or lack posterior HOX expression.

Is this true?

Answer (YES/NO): NO